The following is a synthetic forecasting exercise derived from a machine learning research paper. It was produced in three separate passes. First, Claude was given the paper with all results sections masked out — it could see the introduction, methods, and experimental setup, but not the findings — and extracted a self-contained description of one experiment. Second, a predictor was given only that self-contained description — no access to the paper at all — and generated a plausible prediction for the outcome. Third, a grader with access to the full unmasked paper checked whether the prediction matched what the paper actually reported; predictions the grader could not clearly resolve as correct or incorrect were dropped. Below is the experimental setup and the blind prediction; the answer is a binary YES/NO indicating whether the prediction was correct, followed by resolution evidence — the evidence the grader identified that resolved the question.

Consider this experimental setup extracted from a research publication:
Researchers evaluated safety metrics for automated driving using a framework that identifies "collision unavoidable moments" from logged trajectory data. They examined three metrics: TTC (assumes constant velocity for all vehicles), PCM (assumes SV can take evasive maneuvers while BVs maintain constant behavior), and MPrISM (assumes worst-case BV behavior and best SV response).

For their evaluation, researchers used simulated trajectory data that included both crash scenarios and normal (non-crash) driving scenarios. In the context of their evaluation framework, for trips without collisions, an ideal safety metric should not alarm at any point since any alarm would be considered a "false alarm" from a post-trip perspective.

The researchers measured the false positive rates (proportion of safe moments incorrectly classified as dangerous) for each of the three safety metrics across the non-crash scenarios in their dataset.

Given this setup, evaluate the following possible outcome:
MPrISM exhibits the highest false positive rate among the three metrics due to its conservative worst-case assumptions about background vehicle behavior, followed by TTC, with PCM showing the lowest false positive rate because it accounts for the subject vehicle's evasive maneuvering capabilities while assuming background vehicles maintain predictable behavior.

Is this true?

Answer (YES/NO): NO